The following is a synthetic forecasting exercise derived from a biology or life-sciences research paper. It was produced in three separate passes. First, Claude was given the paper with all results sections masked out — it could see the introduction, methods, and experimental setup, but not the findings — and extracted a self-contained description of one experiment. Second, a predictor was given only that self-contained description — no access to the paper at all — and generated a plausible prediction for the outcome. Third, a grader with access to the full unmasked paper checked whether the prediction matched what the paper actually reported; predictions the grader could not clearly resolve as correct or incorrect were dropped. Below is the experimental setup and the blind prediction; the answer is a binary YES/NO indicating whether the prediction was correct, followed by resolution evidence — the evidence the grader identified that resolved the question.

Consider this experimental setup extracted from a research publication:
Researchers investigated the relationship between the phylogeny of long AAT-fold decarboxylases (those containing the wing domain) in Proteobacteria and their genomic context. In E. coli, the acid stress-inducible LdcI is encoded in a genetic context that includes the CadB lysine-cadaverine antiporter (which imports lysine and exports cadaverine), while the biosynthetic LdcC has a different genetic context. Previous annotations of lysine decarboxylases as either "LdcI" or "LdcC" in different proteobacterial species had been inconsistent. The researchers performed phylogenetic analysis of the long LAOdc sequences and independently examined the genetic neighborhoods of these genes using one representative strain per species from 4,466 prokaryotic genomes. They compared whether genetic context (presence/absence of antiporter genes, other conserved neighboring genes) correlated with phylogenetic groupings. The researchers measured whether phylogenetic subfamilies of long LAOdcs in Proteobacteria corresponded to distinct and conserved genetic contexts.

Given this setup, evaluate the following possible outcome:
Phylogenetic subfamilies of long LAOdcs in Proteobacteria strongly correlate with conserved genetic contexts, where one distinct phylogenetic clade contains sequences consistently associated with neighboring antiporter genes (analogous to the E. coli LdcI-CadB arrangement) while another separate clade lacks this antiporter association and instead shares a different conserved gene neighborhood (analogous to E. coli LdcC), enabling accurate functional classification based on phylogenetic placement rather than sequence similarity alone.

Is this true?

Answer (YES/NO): NO